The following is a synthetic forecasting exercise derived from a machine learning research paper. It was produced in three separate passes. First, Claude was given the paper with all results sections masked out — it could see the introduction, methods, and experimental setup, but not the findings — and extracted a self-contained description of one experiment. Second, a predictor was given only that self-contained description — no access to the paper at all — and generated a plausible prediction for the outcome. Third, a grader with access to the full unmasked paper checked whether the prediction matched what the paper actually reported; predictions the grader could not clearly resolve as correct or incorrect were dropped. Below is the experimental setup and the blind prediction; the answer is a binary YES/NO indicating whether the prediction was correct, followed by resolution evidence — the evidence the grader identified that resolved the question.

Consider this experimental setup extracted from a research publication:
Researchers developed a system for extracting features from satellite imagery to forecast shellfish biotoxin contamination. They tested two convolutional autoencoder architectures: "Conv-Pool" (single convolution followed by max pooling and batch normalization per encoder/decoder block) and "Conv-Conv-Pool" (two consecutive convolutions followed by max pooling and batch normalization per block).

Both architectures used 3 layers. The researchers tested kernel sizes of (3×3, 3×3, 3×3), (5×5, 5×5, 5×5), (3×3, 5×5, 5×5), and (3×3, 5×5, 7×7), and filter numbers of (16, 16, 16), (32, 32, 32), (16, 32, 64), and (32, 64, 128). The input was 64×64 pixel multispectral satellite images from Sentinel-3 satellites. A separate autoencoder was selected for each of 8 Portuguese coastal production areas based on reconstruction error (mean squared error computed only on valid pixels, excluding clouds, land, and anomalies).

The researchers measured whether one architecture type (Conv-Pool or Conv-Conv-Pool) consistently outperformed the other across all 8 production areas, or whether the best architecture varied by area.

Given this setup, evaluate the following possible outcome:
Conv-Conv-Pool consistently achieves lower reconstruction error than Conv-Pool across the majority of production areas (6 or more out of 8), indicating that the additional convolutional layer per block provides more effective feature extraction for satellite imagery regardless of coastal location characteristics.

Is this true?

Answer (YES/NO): NO